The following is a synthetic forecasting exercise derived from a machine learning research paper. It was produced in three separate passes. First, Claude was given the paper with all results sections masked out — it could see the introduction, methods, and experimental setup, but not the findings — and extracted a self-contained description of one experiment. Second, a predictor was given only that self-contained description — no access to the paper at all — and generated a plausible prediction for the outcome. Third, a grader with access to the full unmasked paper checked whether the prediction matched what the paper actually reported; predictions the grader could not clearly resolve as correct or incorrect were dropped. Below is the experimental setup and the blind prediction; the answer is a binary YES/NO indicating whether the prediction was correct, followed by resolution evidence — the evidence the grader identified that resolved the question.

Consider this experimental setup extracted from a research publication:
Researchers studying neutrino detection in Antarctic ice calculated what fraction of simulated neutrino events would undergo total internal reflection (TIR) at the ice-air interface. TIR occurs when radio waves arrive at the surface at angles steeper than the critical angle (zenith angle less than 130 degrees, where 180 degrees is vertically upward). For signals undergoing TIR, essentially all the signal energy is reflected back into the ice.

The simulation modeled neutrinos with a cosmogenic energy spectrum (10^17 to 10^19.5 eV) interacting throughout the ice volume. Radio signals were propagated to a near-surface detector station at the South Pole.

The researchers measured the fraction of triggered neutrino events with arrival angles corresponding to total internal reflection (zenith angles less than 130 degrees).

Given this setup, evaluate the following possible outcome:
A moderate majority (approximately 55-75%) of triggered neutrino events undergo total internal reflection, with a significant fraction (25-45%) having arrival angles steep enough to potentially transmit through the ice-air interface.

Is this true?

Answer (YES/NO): NO